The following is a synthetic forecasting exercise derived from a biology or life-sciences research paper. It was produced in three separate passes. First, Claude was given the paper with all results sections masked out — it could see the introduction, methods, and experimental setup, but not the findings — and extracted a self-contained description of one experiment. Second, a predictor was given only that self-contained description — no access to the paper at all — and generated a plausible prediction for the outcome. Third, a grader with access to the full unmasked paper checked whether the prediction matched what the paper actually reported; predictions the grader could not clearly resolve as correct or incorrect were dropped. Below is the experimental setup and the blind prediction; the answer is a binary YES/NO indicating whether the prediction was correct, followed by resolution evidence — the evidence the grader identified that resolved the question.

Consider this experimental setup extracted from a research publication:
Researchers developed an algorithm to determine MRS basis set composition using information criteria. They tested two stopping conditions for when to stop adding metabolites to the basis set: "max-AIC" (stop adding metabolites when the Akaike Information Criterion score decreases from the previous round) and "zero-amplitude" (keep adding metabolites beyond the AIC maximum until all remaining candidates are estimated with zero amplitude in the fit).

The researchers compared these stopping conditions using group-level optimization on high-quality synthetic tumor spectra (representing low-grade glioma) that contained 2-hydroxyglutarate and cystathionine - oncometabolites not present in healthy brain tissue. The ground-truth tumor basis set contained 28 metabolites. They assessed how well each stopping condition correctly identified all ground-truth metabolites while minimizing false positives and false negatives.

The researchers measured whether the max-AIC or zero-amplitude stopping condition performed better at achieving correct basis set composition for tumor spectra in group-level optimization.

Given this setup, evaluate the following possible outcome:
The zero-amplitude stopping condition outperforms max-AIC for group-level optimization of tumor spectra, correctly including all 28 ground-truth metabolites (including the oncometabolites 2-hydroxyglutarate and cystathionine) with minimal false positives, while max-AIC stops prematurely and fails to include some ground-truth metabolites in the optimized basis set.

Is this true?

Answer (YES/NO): NO